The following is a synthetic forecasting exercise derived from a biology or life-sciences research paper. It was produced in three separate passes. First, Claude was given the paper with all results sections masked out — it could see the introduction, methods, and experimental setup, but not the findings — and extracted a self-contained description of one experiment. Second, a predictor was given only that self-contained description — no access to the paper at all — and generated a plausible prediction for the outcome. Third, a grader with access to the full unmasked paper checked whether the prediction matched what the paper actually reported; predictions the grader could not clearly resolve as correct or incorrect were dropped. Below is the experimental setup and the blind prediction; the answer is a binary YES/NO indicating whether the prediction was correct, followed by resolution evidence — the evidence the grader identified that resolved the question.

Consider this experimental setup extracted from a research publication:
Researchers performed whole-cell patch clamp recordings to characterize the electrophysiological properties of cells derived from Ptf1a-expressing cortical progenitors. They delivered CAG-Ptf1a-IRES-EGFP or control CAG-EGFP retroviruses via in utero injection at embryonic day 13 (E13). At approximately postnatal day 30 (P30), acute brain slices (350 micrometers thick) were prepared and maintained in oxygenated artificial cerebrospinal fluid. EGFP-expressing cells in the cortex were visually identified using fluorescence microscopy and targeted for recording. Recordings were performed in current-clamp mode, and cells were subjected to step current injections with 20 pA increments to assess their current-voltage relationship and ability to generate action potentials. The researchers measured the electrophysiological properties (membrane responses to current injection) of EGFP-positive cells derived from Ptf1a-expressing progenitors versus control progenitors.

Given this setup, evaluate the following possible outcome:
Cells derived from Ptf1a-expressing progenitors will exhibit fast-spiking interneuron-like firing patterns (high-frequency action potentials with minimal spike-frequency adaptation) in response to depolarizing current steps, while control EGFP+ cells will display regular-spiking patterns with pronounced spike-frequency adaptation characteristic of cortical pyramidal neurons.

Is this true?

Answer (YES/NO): NO